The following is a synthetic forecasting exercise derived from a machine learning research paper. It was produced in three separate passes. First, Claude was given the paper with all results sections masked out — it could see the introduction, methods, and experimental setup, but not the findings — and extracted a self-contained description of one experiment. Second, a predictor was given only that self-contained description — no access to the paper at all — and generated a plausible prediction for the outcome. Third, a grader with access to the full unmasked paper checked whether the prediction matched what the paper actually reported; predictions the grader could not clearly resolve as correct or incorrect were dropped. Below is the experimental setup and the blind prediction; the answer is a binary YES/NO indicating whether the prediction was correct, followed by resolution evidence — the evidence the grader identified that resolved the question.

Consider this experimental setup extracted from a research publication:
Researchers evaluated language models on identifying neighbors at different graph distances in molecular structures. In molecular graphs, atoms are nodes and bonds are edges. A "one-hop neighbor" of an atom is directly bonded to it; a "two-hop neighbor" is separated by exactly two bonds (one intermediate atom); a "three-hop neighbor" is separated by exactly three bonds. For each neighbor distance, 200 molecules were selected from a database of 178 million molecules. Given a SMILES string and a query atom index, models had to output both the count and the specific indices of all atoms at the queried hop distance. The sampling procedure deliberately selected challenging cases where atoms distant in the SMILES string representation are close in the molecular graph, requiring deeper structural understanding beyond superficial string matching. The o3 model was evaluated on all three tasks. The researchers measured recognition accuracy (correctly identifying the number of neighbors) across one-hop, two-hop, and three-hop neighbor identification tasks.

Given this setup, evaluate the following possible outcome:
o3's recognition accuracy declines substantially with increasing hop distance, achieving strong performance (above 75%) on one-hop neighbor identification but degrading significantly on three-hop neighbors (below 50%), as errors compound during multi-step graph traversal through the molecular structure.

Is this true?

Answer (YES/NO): NO